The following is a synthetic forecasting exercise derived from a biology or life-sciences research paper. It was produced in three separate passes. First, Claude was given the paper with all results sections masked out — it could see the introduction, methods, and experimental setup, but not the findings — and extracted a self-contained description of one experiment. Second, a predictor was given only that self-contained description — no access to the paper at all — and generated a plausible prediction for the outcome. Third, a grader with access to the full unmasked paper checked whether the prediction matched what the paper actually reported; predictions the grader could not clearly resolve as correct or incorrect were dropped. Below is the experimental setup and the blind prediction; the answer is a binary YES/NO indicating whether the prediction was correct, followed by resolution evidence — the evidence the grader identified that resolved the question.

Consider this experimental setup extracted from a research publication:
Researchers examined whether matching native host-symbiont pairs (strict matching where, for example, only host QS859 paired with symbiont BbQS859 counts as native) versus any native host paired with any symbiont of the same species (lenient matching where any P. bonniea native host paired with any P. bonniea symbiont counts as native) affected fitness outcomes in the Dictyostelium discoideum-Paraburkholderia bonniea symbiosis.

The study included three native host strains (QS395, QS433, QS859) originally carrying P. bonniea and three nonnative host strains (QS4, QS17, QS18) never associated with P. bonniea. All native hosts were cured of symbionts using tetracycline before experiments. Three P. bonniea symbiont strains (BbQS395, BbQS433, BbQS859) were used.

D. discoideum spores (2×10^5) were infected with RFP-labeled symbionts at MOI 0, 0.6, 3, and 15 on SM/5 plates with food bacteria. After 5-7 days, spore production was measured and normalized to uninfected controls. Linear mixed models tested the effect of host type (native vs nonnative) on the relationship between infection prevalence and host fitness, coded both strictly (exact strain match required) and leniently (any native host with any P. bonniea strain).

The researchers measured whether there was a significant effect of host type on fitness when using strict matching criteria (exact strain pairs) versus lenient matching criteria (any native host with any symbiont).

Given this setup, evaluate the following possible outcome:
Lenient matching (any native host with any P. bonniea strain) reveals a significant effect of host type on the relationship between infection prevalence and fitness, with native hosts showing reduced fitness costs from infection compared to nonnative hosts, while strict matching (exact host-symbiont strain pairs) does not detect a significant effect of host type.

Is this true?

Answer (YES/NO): NO